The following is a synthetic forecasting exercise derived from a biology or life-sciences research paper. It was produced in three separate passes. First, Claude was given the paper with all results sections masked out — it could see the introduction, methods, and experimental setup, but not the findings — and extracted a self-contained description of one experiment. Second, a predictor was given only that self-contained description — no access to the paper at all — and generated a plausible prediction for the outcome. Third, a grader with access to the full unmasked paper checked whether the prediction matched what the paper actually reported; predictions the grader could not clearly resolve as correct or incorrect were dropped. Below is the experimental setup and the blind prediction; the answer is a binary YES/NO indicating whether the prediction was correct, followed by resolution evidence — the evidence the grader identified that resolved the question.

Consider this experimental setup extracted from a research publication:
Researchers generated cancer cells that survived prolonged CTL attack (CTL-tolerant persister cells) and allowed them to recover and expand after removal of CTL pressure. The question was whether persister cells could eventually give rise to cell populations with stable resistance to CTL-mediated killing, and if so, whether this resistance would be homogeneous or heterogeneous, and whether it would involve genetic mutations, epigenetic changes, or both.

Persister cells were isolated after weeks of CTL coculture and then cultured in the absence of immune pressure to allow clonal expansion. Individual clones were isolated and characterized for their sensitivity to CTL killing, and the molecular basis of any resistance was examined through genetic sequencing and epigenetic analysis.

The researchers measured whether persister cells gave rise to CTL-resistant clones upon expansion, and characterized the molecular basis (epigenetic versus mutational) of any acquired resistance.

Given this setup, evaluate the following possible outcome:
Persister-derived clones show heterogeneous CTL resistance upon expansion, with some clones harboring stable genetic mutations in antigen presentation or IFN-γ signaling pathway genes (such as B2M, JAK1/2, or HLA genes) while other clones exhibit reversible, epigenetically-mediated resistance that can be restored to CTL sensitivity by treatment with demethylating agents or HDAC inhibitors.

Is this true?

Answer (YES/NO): NO